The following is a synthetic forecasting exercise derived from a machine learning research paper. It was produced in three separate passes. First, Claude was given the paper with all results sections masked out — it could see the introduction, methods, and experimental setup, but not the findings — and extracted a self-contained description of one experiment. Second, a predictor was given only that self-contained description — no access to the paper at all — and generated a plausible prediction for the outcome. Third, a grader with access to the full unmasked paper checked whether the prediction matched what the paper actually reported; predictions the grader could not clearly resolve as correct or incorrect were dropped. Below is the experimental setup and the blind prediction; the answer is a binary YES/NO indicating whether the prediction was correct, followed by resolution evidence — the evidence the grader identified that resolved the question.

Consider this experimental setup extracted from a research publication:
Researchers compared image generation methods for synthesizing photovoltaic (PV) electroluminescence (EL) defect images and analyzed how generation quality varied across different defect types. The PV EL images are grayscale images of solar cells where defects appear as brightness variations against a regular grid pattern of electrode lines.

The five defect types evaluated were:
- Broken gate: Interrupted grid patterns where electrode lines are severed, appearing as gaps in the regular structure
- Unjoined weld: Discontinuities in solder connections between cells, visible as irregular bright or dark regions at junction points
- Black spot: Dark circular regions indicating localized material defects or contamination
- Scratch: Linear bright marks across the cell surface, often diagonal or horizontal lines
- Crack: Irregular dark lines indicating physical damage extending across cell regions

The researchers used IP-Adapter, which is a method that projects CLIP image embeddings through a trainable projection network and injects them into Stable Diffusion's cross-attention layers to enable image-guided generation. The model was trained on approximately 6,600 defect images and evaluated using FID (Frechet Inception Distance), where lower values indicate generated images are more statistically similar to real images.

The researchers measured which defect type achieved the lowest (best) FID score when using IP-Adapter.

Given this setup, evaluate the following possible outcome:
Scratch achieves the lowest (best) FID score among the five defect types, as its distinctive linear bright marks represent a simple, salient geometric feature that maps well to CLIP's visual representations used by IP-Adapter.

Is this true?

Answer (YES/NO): NO